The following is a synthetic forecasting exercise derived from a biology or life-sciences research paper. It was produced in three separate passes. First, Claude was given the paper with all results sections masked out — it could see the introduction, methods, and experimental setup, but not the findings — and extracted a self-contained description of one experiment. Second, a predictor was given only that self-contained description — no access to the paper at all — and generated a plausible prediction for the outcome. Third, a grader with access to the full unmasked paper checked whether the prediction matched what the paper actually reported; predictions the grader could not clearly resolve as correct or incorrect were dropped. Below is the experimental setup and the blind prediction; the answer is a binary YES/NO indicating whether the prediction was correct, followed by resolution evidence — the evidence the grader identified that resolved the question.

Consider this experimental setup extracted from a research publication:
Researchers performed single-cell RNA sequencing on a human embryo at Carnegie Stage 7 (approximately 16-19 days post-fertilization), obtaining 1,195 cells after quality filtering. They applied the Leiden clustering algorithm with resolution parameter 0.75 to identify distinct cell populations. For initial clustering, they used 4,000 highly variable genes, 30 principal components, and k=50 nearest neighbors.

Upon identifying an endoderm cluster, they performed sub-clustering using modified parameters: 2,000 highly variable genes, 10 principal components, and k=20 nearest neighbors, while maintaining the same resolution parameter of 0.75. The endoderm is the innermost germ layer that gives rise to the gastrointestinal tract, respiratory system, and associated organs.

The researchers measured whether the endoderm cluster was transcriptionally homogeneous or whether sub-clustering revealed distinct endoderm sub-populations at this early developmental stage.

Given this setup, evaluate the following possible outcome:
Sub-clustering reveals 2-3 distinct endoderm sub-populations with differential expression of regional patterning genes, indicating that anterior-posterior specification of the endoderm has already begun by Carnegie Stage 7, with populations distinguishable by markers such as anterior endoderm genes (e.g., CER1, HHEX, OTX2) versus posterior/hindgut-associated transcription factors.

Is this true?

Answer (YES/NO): NO